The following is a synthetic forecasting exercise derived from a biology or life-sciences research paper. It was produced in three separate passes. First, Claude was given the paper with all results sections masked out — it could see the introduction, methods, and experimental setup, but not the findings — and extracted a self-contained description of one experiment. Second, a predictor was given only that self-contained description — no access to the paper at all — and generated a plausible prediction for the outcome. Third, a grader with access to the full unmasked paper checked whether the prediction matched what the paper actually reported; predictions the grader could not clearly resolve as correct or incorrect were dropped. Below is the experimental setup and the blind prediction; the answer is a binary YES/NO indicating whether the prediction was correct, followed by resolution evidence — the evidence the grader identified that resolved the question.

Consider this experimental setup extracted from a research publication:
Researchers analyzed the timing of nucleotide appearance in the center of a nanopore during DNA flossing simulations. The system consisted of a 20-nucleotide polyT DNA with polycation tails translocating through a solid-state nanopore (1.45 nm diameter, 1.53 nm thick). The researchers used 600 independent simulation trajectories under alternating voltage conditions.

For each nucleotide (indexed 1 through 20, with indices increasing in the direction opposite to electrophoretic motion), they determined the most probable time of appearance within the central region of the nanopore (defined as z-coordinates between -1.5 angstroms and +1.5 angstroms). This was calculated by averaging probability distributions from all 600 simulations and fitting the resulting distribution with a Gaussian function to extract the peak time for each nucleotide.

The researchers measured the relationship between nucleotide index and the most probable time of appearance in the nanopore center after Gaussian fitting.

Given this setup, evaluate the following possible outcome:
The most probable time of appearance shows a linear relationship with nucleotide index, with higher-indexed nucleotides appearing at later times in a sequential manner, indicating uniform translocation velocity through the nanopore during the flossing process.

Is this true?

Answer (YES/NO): NO